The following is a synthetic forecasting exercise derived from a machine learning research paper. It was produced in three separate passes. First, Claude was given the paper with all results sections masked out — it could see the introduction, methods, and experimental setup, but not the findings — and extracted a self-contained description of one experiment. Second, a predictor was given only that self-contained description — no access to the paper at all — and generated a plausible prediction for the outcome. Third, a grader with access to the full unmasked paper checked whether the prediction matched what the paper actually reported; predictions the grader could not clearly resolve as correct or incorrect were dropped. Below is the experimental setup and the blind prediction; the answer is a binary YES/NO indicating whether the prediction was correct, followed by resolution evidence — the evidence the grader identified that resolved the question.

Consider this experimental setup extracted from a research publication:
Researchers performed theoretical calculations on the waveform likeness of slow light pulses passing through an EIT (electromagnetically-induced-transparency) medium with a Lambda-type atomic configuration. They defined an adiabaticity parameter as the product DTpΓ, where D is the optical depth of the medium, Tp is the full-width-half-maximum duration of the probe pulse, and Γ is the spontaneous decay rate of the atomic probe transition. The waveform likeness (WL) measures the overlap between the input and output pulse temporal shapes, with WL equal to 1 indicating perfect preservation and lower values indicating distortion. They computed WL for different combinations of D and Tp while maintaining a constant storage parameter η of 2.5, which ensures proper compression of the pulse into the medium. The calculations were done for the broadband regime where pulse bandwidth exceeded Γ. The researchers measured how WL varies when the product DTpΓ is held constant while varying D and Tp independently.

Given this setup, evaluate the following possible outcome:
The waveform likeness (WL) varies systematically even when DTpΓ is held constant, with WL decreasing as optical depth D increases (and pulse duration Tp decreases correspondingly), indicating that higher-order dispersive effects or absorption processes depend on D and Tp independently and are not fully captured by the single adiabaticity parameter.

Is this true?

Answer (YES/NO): NO